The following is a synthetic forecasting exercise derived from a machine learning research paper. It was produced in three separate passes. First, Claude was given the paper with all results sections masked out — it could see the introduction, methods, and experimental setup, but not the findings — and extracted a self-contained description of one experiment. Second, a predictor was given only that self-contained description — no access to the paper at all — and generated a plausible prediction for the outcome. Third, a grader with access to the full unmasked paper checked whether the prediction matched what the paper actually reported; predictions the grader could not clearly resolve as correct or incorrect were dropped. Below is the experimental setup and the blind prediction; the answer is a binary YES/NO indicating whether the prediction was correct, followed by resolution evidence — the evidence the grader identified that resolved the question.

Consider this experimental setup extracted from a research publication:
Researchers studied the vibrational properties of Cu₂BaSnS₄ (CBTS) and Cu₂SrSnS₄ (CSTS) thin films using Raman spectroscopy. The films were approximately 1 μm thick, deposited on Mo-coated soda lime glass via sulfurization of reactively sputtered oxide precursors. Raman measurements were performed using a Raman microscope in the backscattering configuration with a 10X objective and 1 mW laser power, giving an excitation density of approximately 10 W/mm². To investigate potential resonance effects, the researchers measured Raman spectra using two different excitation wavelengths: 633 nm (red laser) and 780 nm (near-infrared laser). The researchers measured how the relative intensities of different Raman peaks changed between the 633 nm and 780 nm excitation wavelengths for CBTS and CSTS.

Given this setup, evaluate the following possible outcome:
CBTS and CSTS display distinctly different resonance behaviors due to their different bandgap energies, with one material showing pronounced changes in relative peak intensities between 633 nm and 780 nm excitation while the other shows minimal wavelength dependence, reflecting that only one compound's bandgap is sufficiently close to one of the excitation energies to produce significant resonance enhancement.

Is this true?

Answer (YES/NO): NO